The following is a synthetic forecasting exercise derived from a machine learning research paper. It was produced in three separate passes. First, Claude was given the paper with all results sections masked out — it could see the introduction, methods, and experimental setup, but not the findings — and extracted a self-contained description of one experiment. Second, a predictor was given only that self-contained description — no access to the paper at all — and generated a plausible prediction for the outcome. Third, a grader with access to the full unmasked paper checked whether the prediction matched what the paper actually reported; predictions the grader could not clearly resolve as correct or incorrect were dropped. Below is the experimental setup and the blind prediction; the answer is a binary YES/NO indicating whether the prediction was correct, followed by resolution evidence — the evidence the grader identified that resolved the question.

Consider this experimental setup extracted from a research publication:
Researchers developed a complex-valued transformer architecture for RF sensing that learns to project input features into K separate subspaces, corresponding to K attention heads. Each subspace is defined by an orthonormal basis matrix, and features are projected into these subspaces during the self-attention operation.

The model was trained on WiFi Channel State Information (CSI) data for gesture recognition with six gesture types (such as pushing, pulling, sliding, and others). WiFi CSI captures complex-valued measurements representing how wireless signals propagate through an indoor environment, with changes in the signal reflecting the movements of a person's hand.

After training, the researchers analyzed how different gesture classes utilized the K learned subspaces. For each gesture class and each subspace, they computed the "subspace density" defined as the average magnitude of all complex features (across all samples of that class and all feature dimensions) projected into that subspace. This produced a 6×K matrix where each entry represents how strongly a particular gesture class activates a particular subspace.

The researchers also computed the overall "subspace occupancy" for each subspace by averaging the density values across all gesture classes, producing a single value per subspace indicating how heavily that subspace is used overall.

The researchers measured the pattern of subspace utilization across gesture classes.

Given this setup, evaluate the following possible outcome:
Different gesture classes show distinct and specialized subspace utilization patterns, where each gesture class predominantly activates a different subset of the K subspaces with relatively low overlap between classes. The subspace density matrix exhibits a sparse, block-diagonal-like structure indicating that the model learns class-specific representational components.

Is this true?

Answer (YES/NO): NO